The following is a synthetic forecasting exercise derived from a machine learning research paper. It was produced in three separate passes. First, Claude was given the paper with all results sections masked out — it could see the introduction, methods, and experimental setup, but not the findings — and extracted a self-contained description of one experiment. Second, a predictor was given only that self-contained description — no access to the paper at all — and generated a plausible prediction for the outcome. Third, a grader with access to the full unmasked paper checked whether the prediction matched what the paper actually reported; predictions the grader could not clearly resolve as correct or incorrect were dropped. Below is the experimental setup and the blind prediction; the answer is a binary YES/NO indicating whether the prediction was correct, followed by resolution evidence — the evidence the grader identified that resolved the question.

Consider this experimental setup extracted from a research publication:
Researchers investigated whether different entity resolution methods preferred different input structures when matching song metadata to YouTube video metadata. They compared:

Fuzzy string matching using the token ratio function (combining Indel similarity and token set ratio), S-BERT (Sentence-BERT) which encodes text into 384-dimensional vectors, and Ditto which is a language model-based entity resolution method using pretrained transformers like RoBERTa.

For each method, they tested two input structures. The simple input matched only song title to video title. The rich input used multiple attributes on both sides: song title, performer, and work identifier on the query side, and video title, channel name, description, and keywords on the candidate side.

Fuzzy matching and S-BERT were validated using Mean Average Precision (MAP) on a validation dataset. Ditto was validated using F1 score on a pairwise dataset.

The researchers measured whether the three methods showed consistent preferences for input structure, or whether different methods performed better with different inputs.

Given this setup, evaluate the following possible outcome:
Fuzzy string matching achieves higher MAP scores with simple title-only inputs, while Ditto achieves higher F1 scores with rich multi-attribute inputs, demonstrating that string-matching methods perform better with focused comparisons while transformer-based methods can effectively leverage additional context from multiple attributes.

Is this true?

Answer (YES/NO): NO